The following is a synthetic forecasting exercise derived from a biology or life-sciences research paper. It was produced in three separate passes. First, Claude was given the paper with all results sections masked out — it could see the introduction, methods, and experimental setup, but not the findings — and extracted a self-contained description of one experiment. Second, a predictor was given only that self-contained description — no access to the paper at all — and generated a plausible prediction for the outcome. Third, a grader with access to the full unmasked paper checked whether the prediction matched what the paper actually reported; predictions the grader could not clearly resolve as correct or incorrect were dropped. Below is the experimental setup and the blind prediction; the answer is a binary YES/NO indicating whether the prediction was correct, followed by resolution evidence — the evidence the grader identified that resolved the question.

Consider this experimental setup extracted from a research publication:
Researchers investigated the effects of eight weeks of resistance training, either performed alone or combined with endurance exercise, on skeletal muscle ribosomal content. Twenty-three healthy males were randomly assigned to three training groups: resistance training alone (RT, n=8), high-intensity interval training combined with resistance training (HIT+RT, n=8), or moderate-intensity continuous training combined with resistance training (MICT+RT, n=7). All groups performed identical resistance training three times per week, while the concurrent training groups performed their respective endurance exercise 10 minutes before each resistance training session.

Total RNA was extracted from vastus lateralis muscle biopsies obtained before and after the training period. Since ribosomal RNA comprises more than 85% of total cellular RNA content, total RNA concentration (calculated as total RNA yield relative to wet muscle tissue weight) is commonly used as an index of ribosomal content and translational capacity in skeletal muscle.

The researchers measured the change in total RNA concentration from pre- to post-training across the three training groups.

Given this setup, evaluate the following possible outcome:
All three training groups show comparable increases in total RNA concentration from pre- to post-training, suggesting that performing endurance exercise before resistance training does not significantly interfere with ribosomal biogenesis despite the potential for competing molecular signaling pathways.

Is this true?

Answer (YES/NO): NO